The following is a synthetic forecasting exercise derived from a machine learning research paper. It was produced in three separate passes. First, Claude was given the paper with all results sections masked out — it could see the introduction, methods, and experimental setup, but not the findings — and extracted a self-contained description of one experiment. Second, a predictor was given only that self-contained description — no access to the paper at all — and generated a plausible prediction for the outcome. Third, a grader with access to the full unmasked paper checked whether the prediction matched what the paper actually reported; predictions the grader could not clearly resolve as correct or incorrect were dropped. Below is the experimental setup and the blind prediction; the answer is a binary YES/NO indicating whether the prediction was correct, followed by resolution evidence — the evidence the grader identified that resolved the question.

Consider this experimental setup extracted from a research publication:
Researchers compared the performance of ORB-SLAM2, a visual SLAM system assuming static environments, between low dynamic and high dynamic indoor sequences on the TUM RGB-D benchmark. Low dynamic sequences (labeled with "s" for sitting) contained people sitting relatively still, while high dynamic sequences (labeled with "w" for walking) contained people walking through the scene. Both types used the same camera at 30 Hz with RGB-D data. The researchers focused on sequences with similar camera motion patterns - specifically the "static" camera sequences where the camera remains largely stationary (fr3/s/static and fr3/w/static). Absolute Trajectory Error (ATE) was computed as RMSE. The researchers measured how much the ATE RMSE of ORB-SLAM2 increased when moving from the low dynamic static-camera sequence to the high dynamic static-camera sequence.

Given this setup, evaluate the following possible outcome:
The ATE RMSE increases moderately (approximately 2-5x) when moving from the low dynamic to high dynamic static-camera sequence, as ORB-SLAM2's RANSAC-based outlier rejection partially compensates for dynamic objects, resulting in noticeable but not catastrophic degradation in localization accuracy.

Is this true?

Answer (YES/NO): NO